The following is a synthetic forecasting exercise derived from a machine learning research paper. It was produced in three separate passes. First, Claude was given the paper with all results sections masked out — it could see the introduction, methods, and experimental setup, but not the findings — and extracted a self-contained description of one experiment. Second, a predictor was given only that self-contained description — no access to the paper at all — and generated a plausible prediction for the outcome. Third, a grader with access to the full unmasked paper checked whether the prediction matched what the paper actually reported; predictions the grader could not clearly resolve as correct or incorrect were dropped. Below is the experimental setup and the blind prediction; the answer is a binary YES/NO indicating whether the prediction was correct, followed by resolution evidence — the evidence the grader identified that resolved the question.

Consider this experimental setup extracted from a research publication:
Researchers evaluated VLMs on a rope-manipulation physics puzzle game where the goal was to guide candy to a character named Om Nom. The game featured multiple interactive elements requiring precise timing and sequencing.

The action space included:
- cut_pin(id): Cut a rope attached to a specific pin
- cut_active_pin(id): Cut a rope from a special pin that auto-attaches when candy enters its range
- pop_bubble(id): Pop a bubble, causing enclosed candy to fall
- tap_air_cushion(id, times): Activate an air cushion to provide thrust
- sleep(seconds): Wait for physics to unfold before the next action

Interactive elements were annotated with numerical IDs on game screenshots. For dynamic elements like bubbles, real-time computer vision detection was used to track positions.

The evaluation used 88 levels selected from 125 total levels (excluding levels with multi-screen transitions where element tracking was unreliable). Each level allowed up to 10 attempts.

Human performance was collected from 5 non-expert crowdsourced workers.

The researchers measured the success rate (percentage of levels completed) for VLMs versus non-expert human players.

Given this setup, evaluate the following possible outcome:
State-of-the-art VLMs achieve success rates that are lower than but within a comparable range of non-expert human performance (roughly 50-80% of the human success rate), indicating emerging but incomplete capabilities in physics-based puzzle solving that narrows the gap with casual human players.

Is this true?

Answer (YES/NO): NO